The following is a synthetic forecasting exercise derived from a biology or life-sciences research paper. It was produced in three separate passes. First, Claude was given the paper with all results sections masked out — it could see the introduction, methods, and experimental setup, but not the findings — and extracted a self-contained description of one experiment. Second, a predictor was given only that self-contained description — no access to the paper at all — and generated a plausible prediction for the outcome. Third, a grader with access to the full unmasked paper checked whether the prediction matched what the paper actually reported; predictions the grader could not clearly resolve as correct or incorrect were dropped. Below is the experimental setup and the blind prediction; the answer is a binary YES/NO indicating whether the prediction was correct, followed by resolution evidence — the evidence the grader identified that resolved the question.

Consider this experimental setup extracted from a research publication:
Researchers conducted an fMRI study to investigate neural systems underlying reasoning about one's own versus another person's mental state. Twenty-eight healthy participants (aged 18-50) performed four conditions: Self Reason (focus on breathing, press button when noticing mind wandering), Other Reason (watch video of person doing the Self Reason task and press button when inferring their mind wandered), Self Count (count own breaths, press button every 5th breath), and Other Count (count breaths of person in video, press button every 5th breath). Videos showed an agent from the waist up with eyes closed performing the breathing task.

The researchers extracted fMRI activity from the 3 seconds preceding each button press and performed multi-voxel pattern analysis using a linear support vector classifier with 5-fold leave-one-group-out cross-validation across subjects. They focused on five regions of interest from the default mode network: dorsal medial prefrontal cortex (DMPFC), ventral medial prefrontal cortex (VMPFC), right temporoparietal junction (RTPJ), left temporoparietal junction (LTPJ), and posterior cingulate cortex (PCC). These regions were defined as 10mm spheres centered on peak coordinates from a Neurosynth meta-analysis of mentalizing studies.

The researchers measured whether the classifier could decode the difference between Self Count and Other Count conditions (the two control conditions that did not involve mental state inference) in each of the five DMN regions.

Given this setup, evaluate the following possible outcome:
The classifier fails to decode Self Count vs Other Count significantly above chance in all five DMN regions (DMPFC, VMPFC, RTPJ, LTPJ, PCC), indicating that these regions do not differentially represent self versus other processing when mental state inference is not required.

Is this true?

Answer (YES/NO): YES